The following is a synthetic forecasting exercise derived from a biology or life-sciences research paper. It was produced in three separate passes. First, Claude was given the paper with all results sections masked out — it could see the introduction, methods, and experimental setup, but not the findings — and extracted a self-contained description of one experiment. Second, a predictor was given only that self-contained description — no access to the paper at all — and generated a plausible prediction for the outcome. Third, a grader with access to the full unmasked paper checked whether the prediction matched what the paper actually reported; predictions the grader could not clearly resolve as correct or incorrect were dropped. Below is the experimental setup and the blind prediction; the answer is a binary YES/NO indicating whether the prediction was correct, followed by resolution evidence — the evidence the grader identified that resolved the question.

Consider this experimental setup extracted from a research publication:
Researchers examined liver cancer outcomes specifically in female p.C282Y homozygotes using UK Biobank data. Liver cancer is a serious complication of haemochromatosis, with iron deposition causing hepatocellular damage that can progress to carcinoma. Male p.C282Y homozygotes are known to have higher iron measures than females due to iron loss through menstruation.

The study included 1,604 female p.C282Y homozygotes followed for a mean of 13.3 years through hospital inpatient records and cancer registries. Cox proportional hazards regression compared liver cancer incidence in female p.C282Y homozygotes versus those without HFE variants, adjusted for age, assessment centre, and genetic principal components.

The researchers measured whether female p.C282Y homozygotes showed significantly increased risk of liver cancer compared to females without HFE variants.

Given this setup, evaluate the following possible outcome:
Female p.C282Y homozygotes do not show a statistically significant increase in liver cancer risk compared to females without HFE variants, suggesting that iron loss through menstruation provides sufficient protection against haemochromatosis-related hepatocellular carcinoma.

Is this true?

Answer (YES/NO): YES